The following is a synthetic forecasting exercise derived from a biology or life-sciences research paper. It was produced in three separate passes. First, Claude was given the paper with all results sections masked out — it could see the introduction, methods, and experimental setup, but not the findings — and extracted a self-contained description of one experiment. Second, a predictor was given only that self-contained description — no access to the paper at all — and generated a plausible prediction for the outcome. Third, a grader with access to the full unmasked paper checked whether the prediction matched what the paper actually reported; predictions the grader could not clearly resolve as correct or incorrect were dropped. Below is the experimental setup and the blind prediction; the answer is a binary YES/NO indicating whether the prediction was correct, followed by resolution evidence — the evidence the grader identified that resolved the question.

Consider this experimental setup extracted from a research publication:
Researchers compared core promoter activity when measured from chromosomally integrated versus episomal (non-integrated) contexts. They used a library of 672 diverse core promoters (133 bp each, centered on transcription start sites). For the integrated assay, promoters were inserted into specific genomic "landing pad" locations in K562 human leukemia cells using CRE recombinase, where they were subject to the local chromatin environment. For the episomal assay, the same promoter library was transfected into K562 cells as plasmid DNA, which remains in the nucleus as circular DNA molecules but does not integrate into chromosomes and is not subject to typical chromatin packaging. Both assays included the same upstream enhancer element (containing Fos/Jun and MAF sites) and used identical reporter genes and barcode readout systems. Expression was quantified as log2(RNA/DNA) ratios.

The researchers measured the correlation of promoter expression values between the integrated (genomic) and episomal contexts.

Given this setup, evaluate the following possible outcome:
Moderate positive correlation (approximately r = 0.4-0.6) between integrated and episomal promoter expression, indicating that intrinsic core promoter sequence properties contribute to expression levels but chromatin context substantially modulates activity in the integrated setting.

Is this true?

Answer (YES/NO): NO